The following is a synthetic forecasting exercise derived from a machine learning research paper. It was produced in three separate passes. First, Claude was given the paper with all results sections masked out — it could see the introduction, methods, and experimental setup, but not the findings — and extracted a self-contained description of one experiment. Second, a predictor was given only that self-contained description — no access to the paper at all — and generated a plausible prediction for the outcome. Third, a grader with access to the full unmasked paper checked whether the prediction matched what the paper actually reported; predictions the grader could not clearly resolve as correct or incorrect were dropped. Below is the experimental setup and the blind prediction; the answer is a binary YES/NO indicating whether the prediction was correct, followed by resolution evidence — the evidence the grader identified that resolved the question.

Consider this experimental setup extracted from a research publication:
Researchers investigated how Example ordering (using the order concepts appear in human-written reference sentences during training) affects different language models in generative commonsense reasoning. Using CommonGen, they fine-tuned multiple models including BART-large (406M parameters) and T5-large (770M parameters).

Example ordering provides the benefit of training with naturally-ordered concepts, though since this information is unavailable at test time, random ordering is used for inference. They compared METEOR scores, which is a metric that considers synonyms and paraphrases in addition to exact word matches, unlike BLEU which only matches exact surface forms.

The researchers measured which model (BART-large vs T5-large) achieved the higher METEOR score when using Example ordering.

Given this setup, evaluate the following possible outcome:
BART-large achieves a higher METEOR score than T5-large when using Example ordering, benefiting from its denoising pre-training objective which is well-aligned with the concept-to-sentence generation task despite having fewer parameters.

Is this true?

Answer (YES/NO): YES